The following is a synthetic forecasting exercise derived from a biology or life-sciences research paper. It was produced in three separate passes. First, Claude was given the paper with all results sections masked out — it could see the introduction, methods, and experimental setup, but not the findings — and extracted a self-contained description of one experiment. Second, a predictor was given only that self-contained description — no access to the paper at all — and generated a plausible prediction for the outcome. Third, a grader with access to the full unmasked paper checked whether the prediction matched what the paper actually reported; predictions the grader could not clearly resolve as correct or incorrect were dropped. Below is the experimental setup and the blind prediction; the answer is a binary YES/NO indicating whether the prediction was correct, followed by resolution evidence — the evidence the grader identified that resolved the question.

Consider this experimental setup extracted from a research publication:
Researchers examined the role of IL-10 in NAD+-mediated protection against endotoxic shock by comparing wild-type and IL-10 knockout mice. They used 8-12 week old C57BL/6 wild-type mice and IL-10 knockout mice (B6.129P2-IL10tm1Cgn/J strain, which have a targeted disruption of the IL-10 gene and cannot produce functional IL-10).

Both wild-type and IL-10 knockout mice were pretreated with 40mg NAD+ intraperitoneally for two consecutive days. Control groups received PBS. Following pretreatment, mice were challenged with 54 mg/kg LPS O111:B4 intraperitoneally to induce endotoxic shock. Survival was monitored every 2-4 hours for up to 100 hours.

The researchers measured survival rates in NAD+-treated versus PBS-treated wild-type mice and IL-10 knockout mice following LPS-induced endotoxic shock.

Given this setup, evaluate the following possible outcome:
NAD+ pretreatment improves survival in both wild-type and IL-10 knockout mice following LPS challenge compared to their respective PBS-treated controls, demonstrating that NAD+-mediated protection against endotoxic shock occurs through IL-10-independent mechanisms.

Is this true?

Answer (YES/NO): NO